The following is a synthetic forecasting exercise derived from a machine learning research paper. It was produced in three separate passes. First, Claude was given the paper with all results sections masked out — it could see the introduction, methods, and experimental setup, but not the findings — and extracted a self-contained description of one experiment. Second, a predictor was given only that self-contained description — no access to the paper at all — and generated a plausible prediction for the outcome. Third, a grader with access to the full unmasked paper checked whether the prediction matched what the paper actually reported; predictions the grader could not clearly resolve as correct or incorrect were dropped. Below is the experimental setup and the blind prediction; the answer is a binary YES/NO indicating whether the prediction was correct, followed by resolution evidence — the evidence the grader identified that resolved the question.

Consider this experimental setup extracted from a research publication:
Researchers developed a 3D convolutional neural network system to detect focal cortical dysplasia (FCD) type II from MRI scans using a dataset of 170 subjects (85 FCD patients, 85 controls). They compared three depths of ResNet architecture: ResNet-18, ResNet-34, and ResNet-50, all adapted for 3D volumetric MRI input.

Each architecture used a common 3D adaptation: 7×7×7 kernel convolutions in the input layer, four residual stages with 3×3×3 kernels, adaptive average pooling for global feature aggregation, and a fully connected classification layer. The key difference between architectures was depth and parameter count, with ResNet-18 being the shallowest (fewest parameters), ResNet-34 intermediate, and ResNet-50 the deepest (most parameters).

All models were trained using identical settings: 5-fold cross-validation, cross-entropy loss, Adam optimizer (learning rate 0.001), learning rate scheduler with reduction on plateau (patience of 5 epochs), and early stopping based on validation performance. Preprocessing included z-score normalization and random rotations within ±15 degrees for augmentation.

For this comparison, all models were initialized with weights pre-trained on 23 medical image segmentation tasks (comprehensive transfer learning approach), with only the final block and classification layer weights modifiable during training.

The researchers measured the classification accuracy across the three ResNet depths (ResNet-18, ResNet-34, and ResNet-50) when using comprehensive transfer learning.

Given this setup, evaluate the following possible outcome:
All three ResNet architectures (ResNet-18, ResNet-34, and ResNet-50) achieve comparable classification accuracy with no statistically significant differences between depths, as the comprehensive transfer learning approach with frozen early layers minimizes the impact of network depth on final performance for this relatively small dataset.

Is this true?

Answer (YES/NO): NO